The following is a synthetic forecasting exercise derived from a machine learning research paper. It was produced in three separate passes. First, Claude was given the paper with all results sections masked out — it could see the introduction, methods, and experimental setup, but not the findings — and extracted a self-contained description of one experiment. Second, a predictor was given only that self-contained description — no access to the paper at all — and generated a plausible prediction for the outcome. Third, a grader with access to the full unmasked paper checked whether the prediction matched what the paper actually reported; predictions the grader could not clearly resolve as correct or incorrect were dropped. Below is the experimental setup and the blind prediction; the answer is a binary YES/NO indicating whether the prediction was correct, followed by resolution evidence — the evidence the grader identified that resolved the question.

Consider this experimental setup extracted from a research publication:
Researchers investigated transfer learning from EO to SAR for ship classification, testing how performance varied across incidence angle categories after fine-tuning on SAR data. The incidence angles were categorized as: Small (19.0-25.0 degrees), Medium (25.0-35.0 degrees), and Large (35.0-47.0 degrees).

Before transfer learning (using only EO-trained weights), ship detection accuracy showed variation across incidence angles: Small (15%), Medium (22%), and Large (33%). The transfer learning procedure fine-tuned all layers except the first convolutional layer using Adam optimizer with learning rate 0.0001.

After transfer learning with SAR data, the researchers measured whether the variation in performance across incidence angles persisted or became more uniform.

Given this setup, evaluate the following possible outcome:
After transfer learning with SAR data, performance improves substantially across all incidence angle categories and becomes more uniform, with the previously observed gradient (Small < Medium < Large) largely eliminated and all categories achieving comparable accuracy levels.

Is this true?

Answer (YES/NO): YES